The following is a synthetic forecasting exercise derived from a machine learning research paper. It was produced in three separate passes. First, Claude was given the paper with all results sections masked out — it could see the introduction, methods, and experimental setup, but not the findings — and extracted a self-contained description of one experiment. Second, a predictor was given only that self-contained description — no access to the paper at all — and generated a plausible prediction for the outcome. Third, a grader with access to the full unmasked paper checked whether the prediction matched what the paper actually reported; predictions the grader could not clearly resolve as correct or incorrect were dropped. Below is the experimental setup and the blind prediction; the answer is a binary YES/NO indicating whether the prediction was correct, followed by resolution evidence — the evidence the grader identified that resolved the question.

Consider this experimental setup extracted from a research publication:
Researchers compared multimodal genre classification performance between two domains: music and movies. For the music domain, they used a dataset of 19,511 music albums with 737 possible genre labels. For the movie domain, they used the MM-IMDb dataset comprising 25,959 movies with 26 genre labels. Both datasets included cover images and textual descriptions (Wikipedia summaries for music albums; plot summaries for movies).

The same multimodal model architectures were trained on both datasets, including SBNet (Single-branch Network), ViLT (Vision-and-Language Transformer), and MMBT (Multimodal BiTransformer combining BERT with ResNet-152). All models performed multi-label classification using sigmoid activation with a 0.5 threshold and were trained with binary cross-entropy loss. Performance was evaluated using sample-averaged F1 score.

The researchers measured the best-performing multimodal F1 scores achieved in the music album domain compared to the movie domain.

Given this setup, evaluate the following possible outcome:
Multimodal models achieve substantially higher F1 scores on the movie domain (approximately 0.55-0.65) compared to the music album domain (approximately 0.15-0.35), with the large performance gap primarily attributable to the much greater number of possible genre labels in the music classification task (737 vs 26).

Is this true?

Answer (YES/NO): NO